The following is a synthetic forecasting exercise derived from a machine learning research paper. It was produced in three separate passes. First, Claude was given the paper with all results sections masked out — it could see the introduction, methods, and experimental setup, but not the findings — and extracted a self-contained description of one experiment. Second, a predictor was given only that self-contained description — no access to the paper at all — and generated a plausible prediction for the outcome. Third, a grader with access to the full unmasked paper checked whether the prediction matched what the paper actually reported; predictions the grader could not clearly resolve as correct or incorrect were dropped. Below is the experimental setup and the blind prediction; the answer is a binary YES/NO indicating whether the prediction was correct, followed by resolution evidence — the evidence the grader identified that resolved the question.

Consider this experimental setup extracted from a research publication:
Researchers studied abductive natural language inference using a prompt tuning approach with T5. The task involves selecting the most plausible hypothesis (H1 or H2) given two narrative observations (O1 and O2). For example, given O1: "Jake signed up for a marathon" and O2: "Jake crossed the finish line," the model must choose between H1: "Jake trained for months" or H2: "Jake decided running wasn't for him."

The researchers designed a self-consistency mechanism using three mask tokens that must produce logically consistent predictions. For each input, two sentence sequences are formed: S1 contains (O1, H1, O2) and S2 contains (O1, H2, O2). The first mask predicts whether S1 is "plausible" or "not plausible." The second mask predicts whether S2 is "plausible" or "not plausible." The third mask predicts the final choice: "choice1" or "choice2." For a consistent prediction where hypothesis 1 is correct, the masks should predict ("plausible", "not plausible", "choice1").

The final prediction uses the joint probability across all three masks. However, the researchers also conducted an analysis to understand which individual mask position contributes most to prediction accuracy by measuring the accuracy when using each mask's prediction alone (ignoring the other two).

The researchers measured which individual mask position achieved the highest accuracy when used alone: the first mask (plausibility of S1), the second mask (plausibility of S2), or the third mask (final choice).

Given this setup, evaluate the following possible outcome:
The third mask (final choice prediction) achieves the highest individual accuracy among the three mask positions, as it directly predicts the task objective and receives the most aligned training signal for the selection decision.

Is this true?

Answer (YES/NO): YES